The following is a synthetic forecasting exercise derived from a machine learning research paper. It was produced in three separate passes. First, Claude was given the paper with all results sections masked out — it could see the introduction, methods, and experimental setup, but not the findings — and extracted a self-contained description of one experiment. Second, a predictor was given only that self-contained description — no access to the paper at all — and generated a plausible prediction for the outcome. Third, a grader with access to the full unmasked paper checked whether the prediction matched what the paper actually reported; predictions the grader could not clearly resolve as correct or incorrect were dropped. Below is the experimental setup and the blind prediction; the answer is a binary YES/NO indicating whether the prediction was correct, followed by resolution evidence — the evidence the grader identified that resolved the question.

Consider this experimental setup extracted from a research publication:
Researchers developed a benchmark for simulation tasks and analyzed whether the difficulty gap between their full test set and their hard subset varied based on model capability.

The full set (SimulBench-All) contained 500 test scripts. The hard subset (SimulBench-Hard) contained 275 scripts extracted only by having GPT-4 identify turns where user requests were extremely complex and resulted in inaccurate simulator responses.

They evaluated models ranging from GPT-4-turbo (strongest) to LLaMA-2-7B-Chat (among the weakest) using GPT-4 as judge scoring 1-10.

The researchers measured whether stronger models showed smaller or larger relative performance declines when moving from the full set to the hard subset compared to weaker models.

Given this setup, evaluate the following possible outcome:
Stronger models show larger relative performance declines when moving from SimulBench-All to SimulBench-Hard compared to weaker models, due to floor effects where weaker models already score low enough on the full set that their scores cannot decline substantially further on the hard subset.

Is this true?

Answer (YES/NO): NO